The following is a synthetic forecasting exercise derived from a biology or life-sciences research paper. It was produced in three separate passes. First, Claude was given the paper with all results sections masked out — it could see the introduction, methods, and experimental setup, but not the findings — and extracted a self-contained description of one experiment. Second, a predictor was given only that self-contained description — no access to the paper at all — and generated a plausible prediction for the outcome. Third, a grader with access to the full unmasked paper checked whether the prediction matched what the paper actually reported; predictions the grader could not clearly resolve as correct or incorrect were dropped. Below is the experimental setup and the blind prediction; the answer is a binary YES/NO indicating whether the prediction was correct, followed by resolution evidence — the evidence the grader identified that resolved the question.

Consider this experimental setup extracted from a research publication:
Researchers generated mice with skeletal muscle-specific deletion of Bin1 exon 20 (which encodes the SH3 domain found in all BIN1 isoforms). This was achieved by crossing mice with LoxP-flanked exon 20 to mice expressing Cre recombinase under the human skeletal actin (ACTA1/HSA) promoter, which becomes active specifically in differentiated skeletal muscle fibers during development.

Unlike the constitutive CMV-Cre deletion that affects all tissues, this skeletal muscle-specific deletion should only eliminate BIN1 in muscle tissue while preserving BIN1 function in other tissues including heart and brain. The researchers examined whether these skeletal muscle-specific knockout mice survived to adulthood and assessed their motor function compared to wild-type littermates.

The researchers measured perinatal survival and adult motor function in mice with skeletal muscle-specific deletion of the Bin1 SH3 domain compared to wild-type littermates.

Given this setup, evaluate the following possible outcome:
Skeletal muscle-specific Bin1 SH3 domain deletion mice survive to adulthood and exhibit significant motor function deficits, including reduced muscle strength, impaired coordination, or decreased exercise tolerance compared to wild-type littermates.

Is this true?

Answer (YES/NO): NO